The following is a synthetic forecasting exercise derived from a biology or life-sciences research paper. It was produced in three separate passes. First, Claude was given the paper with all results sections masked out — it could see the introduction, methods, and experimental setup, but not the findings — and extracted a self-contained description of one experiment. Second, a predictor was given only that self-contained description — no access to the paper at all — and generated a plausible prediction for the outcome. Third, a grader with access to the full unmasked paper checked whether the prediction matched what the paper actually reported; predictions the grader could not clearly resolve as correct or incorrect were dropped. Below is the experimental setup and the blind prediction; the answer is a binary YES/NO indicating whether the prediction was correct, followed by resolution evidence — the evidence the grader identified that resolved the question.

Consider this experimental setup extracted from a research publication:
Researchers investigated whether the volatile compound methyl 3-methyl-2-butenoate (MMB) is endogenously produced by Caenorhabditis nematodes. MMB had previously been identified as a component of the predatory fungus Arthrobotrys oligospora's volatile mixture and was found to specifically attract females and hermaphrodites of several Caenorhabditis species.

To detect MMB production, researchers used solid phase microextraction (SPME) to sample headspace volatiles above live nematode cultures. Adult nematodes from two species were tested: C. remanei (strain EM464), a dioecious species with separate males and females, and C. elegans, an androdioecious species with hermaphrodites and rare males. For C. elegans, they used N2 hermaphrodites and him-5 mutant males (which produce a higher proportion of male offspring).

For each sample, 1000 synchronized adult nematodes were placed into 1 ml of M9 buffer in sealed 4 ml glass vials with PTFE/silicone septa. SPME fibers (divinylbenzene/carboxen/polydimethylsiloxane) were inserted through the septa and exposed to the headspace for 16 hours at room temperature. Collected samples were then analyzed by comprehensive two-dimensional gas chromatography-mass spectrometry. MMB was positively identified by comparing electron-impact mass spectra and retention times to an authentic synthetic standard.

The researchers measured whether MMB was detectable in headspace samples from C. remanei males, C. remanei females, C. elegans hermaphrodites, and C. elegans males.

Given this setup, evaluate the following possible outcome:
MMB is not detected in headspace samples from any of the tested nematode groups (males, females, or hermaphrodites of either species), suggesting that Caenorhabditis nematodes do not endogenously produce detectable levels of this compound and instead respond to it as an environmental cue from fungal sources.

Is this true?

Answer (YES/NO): NO